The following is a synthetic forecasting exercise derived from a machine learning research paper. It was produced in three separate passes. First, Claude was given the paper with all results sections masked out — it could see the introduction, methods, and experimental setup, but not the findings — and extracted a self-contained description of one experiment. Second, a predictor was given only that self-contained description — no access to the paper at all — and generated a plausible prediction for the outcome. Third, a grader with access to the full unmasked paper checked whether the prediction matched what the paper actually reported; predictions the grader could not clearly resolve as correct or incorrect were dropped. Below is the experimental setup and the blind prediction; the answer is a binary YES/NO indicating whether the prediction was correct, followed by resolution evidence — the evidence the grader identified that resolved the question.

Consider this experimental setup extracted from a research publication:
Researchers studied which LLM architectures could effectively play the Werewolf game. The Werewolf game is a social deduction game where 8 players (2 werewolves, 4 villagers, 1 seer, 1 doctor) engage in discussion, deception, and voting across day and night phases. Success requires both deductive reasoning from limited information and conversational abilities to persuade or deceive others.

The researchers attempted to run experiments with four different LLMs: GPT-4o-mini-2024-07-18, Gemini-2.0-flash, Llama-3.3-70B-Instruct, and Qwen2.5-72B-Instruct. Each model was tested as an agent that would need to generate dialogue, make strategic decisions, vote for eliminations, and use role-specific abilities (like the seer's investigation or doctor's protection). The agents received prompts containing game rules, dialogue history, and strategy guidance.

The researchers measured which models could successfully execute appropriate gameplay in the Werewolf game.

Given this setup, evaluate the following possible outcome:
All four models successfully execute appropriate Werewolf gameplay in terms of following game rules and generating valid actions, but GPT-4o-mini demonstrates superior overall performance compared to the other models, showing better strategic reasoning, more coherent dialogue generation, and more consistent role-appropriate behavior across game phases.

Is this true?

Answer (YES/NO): NO